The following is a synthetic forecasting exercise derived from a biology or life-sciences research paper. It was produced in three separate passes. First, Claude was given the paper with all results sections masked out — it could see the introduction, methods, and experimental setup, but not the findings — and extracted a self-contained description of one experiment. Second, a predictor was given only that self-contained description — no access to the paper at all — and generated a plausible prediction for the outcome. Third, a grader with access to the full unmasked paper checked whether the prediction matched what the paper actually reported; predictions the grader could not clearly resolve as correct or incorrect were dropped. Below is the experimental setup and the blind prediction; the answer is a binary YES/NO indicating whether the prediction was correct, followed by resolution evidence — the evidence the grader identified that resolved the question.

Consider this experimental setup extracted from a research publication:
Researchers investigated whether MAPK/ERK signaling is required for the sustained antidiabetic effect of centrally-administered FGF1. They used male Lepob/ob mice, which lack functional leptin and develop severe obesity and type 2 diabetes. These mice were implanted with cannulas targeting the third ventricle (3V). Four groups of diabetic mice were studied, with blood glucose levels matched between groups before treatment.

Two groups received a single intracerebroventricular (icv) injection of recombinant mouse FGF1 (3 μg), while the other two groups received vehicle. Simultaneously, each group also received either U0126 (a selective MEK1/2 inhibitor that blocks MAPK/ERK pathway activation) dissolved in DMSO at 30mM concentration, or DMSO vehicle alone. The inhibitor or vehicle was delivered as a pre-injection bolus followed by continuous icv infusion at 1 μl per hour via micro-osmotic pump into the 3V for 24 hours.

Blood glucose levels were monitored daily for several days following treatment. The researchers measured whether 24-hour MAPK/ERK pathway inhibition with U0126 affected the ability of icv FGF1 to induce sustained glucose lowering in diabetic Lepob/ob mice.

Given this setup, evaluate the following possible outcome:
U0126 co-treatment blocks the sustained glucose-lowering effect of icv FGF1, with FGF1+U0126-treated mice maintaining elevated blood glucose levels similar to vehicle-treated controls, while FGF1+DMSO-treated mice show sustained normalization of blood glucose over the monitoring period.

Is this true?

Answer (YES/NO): YES